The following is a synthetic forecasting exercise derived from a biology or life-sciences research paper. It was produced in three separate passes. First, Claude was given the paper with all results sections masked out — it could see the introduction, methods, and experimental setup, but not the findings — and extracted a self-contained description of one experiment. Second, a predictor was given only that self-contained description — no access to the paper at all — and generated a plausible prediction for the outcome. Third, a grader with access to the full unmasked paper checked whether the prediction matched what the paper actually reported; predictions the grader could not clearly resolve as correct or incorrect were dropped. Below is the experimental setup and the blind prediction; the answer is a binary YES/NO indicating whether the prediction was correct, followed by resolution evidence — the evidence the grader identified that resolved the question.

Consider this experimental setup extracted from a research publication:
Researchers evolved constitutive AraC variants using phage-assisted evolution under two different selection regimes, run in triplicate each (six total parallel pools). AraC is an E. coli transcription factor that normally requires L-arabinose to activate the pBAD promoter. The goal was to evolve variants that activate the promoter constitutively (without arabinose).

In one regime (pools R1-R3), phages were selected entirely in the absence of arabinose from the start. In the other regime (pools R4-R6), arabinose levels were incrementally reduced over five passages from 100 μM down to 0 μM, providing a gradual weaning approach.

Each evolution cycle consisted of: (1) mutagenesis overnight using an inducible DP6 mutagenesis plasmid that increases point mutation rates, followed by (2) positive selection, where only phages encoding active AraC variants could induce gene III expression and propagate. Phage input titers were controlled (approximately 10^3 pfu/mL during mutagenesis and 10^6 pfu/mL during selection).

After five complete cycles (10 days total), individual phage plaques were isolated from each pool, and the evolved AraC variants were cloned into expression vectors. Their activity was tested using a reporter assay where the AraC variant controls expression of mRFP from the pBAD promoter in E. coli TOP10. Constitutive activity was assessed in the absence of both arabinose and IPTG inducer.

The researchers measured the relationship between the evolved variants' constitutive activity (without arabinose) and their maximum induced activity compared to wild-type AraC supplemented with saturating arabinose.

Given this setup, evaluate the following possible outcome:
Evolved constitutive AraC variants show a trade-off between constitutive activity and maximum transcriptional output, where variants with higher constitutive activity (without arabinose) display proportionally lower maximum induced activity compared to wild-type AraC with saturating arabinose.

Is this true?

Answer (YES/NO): NO